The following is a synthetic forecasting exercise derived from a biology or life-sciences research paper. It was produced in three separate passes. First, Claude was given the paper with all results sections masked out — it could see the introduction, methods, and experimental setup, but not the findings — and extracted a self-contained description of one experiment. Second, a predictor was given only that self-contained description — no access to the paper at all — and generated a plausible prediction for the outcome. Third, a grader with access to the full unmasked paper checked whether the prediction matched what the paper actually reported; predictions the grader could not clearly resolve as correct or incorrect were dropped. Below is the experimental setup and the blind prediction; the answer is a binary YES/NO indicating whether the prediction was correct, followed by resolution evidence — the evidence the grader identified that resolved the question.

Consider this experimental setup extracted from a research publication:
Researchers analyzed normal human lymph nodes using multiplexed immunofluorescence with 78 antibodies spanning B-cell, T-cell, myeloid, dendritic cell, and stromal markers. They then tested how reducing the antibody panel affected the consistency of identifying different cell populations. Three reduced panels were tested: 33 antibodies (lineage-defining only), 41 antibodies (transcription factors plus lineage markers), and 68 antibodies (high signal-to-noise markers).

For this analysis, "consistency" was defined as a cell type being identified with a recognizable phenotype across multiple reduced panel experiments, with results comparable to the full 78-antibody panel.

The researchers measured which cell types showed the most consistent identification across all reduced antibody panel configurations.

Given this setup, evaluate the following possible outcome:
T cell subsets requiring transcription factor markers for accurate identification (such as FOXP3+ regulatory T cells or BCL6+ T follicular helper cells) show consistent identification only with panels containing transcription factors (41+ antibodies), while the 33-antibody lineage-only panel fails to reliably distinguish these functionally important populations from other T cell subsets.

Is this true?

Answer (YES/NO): NO